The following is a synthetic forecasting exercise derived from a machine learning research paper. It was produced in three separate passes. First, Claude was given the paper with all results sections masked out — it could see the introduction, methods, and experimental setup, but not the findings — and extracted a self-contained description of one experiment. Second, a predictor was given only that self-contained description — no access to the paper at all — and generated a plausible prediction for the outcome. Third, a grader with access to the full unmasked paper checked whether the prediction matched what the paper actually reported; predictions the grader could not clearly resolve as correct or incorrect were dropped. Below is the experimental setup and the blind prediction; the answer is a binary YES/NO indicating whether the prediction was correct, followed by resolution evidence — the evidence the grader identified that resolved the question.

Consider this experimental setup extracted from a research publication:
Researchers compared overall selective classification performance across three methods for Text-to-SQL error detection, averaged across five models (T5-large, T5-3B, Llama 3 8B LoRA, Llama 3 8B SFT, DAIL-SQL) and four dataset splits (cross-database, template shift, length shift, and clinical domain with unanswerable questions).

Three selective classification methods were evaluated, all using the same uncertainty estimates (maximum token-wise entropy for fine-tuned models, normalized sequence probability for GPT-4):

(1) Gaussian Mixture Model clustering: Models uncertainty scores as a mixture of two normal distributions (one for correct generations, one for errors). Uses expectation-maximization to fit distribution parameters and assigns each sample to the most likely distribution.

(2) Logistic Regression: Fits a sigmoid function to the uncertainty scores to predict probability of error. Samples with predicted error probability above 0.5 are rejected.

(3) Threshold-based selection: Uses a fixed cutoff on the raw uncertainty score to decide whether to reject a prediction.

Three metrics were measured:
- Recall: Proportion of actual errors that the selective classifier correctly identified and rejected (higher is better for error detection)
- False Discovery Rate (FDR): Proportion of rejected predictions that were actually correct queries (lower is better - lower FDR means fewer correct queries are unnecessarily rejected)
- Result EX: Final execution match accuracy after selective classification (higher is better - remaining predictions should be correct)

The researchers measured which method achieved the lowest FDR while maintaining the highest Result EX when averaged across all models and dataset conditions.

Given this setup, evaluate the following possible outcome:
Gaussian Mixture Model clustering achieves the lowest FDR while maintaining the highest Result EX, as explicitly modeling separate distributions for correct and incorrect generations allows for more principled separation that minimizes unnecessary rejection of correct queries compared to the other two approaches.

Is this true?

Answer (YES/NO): YES